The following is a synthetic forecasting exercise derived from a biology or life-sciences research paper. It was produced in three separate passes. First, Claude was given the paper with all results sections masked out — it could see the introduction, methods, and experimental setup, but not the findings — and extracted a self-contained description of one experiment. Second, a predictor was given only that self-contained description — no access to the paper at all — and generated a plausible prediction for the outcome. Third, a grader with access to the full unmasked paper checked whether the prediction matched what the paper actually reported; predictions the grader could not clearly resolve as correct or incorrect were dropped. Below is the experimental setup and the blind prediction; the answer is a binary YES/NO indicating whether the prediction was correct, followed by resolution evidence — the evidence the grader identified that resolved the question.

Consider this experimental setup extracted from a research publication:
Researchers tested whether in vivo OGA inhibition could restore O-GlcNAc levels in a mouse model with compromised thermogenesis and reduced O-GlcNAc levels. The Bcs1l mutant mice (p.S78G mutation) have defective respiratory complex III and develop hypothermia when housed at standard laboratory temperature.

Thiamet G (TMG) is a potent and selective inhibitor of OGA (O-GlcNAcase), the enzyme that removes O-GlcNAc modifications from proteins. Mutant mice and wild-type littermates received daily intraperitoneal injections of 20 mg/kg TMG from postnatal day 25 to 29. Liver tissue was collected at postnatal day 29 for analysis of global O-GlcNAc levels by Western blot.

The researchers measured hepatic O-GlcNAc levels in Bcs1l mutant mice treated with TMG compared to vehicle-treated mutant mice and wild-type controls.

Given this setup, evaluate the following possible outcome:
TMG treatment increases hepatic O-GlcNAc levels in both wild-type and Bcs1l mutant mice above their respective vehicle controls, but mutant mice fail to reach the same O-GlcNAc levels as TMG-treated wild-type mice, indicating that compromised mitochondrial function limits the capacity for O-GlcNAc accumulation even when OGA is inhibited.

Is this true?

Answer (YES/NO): NO